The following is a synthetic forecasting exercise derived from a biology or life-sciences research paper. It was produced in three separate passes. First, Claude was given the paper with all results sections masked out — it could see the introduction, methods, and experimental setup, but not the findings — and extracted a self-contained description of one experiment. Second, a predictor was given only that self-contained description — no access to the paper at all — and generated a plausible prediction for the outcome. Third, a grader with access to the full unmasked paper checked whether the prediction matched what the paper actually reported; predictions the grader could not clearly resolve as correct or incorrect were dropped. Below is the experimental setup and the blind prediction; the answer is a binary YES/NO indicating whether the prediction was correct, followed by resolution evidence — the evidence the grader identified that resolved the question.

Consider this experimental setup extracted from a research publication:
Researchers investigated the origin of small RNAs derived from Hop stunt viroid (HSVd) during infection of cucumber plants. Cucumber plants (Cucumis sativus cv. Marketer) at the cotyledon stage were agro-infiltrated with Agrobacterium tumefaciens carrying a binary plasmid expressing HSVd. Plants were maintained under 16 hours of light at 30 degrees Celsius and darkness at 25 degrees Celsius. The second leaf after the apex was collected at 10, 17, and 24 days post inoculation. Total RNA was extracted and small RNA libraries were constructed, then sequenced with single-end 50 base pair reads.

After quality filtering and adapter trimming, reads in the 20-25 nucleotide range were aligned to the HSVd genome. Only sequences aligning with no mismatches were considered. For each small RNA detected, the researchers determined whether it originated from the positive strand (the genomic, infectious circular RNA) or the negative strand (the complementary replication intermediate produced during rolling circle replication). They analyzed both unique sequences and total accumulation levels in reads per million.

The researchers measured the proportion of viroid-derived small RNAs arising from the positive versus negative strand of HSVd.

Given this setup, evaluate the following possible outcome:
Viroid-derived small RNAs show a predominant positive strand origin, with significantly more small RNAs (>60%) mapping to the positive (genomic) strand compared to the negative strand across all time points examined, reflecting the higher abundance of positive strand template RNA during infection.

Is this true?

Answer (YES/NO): NO